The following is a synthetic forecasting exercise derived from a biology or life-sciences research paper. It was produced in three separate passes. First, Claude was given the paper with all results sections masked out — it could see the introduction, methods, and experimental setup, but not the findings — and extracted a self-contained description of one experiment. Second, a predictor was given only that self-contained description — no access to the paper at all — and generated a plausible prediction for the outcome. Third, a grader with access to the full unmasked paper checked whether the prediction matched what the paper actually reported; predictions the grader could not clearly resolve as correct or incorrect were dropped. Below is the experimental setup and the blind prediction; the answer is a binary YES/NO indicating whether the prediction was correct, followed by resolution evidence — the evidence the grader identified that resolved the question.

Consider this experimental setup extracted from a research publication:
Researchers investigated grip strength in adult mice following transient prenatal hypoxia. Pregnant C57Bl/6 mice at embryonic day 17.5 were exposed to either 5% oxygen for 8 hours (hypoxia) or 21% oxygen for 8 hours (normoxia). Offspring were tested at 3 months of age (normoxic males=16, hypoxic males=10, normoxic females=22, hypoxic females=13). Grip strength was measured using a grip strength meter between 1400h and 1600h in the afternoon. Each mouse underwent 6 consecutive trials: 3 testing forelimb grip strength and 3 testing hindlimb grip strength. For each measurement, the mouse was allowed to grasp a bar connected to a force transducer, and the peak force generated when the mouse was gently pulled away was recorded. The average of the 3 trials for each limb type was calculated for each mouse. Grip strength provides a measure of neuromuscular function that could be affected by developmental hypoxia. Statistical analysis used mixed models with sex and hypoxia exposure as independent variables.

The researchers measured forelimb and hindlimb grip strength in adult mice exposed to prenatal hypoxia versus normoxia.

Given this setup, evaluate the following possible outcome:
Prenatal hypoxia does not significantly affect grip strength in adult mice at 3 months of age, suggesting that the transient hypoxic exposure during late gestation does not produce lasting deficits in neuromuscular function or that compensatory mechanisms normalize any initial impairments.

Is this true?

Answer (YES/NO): NO